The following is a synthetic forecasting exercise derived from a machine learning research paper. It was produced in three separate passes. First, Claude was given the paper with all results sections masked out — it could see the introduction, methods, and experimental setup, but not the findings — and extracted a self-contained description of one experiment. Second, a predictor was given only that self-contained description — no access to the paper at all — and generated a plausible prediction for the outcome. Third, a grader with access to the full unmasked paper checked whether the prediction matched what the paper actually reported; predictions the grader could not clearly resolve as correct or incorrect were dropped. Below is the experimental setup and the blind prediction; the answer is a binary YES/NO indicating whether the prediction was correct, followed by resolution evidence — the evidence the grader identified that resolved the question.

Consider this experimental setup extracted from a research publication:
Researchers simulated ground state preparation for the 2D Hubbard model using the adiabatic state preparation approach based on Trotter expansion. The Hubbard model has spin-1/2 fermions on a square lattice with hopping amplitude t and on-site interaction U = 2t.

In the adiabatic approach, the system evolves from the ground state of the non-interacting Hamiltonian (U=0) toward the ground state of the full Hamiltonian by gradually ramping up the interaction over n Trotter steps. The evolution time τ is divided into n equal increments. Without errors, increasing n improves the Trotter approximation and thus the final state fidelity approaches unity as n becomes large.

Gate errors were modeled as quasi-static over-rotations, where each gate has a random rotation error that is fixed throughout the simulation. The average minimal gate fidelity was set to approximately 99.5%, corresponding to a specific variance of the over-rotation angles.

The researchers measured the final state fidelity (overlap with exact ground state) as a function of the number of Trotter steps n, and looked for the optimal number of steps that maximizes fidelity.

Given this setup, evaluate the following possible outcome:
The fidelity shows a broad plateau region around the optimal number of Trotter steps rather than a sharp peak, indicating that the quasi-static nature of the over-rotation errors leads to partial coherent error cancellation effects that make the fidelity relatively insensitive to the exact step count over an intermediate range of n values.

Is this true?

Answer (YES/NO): NO